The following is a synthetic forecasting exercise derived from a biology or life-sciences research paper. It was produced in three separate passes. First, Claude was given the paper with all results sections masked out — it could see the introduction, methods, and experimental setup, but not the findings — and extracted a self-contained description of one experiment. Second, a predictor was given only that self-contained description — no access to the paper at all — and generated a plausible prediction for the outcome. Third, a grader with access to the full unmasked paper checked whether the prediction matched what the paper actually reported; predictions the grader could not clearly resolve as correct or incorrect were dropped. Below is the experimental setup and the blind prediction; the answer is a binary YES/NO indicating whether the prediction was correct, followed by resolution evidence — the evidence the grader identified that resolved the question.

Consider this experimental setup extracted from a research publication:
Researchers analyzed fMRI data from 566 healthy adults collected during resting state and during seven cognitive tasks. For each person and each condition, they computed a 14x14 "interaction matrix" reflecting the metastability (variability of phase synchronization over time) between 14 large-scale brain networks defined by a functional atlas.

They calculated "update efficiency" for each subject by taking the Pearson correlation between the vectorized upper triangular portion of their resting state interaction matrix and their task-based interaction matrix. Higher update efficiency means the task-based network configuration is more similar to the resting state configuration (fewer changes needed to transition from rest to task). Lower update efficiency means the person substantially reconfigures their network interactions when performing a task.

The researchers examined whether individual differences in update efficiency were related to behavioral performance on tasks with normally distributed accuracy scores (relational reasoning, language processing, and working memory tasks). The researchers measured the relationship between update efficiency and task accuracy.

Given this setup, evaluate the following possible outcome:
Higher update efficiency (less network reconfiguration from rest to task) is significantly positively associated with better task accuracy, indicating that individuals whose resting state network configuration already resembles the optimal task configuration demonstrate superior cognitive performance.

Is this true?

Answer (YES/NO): YES